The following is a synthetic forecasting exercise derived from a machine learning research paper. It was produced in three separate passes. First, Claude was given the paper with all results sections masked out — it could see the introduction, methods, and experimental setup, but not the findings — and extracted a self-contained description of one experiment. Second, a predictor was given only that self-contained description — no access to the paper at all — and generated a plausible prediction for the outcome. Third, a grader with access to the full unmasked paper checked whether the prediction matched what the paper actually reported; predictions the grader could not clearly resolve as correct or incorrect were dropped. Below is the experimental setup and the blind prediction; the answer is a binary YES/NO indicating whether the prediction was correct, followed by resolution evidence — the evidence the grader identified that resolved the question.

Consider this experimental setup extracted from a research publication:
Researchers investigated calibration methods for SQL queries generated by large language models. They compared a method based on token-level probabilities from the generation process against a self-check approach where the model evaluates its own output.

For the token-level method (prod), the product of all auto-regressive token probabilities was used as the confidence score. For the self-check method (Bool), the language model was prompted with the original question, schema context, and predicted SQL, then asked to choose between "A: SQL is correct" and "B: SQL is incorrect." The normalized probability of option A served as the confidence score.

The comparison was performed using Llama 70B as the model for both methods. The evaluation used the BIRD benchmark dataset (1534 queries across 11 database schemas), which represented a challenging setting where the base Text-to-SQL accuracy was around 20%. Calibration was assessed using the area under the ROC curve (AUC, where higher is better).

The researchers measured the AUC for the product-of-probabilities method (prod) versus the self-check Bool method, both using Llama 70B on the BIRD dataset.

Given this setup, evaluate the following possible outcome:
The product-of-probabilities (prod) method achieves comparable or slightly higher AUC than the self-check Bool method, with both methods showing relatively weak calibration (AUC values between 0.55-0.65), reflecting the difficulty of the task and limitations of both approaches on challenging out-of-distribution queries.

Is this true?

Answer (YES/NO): NO